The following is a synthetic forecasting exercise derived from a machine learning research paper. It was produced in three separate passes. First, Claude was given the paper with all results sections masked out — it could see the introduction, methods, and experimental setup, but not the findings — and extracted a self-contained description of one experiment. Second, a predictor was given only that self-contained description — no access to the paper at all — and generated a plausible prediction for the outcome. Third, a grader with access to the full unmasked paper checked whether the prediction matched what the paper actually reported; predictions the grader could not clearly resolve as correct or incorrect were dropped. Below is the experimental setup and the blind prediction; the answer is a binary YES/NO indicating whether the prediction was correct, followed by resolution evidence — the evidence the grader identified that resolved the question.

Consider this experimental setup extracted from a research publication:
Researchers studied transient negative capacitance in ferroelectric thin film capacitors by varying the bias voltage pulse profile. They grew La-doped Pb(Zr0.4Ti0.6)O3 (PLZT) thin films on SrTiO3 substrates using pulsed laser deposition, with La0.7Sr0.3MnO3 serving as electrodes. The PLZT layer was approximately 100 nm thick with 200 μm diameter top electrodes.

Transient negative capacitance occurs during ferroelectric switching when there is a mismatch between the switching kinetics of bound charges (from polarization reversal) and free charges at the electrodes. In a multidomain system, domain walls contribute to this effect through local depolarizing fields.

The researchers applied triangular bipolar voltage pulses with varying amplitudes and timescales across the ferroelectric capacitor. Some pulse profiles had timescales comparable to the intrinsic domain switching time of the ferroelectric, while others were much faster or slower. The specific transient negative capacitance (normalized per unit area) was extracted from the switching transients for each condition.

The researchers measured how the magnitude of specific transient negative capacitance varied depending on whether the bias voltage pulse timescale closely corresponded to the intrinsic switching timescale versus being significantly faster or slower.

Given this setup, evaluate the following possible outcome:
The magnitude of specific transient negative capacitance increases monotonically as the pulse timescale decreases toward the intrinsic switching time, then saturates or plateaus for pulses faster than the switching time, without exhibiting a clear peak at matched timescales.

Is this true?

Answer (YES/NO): NO